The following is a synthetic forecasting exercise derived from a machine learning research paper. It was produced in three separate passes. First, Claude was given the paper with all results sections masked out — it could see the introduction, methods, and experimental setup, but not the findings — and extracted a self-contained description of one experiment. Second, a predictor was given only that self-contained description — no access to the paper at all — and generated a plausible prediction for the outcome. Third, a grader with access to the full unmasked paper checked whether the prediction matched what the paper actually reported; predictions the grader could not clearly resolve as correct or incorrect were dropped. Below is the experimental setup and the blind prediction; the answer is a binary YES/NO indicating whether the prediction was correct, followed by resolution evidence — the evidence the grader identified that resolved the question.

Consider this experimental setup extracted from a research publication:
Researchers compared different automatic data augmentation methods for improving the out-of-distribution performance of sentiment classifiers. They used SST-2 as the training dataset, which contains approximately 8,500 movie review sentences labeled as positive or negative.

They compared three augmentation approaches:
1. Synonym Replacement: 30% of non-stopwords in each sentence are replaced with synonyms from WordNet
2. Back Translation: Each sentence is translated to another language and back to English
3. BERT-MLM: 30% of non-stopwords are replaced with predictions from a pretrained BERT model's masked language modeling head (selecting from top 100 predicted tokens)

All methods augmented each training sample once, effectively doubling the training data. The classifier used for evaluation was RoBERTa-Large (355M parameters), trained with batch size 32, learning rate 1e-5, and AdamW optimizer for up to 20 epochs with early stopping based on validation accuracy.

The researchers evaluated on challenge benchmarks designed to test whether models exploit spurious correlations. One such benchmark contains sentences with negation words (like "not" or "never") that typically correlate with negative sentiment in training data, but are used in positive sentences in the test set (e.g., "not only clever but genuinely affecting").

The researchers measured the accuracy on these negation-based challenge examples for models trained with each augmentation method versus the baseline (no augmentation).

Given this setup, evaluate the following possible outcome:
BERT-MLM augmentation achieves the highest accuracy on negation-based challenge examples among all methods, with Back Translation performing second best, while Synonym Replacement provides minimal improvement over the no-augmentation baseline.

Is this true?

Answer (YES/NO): NO